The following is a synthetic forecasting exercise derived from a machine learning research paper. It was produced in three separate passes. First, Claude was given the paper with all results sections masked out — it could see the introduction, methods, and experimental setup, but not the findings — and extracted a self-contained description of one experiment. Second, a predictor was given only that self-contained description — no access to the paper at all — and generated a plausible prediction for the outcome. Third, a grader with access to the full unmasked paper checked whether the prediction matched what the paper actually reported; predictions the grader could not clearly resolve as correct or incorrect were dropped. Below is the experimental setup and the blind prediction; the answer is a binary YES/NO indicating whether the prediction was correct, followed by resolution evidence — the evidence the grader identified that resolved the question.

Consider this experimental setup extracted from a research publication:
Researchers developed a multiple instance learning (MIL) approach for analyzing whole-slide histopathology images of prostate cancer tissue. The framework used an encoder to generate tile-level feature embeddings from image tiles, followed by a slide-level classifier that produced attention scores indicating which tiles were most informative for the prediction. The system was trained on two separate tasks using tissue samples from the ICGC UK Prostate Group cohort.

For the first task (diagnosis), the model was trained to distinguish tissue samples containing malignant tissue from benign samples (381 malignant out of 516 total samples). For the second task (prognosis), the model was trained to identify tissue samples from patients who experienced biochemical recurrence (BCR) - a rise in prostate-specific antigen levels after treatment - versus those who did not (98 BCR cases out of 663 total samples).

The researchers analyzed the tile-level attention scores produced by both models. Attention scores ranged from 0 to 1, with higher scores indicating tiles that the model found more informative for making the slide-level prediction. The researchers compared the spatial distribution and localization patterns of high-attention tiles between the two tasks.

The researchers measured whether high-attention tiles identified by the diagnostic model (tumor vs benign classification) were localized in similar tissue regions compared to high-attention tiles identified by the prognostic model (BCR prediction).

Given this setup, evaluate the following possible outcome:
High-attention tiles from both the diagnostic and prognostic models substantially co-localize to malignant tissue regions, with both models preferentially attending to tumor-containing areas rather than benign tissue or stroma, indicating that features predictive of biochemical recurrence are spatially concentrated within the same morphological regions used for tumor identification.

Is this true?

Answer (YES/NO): NO